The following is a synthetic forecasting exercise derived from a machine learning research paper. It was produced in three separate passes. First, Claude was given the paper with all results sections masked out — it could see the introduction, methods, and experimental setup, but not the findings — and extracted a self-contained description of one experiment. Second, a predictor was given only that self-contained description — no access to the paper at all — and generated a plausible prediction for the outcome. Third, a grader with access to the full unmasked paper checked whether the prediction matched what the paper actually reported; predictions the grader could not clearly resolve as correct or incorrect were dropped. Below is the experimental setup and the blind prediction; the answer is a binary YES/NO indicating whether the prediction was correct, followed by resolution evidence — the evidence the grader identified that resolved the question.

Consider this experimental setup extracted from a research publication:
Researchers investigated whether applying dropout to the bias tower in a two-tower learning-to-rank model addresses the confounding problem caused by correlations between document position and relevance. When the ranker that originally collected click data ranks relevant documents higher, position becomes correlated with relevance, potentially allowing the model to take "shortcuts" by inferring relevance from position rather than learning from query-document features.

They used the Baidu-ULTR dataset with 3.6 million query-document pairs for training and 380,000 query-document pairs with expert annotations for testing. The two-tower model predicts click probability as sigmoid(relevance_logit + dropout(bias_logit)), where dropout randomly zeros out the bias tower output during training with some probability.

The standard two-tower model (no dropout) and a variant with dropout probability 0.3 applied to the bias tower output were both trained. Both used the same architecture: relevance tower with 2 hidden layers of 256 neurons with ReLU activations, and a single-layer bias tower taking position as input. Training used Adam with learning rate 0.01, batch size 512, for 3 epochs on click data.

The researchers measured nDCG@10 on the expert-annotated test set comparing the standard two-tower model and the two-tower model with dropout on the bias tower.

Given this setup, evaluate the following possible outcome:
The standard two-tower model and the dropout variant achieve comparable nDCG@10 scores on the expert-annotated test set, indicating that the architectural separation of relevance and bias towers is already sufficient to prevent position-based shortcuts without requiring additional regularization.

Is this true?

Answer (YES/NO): NO